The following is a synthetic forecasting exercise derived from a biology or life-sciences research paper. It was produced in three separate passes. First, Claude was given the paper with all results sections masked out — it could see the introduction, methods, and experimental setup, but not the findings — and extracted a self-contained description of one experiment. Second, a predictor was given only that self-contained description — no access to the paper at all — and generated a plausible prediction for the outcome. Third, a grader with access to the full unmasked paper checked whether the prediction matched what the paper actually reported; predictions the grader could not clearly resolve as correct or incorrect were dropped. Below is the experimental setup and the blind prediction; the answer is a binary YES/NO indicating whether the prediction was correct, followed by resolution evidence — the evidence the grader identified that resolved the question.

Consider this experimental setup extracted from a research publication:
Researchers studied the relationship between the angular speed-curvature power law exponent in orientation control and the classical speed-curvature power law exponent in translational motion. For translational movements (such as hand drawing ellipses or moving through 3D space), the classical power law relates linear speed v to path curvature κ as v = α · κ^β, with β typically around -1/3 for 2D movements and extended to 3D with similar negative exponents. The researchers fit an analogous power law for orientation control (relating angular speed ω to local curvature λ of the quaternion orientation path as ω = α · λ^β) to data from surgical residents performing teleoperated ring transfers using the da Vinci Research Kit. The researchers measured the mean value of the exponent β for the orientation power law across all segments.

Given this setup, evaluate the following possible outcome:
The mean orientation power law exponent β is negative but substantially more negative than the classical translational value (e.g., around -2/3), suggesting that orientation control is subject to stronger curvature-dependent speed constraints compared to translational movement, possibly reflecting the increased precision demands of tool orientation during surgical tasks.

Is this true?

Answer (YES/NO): NO